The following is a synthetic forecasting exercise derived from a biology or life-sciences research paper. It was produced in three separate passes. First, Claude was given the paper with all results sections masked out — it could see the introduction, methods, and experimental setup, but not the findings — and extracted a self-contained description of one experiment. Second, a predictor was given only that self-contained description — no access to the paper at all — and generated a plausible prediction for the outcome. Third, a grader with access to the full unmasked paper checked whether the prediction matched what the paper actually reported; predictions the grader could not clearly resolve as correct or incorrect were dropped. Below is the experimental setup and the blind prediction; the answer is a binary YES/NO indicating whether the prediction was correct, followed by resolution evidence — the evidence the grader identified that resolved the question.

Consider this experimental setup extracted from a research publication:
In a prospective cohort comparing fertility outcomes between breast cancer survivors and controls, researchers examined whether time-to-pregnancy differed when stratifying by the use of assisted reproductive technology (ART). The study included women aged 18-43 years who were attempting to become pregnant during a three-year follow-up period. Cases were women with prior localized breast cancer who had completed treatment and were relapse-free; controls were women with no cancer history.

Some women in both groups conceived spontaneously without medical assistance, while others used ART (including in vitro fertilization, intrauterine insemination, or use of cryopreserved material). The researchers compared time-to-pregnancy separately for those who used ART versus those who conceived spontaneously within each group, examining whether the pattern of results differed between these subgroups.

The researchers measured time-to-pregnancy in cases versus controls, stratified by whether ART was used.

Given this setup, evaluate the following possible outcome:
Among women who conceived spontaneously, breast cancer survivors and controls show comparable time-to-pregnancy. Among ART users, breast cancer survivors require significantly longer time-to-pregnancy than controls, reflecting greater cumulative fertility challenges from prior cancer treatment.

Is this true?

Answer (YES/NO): NO